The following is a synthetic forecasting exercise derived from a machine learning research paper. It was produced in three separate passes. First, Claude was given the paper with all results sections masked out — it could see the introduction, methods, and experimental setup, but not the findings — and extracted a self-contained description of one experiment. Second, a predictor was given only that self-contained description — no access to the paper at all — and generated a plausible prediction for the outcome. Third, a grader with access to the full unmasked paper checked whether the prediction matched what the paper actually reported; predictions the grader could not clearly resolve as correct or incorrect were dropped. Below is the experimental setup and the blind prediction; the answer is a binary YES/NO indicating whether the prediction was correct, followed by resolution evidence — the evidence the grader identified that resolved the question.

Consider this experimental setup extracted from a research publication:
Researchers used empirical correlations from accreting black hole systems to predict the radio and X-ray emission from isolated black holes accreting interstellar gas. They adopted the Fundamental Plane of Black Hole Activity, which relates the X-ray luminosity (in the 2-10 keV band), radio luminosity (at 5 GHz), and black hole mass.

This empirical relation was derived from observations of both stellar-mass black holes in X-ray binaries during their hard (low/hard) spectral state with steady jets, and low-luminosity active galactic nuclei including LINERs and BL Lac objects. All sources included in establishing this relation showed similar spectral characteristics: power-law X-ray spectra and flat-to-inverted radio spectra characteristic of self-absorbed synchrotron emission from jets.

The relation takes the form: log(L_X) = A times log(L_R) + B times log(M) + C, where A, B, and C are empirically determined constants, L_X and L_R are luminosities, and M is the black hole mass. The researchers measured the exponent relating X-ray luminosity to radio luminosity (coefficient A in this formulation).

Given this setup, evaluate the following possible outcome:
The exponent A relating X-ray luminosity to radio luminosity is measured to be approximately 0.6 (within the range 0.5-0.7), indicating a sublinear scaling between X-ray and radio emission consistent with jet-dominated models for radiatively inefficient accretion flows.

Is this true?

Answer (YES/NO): NO